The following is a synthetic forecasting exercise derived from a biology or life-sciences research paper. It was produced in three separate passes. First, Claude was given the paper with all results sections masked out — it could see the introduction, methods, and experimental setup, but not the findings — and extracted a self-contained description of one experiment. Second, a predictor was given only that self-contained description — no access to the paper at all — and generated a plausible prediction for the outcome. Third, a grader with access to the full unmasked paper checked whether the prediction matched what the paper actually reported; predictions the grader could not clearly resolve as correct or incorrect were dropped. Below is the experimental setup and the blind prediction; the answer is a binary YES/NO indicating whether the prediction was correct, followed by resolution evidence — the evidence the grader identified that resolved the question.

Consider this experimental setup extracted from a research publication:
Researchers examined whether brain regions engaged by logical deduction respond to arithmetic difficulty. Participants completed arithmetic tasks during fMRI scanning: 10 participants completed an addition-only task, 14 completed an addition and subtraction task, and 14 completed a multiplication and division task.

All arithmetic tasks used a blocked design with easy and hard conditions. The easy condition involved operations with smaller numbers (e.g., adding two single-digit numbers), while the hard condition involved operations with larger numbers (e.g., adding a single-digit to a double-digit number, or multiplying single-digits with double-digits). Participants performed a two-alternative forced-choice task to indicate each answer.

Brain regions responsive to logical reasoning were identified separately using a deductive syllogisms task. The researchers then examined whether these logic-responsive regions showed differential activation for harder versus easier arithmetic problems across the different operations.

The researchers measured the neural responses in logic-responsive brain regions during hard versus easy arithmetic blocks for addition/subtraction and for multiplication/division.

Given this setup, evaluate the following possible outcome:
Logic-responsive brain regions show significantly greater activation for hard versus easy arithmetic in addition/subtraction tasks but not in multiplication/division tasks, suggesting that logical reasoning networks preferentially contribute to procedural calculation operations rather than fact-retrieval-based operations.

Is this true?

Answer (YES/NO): NO